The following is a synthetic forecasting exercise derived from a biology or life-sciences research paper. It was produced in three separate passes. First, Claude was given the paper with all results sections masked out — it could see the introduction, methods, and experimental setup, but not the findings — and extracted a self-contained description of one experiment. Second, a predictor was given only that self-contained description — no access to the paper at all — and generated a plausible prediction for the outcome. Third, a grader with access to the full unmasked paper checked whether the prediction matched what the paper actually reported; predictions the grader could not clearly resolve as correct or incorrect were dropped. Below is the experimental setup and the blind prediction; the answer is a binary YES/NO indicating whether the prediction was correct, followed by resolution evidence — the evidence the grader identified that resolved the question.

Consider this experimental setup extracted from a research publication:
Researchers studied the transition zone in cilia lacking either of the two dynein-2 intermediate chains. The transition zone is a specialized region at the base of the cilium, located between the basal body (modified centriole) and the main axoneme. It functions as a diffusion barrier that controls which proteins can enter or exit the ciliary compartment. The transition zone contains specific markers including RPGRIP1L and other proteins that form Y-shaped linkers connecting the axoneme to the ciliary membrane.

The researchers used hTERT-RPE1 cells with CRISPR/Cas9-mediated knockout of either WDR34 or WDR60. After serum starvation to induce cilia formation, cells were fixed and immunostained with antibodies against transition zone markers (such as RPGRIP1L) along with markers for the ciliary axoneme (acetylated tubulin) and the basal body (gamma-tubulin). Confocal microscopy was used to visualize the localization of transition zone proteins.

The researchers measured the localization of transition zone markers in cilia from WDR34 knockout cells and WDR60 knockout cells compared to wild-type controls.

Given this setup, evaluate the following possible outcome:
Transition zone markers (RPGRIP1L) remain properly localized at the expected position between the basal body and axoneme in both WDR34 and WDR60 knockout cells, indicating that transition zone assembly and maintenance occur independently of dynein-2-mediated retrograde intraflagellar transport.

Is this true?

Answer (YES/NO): NO